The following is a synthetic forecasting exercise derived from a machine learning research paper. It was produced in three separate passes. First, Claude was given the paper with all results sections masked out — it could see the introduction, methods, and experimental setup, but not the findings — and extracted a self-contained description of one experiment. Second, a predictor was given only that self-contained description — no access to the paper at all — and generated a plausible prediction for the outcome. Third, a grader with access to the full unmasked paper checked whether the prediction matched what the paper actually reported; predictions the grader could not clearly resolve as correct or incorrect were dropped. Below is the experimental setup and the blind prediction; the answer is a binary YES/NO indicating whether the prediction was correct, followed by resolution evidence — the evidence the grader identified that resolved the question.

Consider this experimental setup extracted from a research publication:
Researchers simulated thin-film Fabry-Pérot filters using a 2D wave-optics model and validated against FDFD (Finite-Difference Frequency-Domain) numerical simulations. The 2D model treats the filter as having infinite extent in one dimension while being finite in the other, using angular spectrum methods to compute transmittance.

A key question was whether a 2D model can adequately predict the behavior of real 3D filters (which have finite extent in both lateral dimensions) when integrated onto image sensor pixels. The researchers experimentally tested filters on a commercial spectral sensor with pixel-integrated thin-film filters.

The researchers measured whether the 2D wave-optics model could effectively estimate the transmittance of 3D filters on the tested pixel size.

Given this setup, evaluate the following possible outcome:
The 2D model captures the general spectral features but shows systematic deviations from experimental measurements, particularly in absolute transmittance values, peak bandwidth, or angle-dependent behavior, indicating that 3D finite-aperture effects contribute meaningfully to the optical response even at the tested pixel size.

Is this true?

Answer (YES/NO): NO